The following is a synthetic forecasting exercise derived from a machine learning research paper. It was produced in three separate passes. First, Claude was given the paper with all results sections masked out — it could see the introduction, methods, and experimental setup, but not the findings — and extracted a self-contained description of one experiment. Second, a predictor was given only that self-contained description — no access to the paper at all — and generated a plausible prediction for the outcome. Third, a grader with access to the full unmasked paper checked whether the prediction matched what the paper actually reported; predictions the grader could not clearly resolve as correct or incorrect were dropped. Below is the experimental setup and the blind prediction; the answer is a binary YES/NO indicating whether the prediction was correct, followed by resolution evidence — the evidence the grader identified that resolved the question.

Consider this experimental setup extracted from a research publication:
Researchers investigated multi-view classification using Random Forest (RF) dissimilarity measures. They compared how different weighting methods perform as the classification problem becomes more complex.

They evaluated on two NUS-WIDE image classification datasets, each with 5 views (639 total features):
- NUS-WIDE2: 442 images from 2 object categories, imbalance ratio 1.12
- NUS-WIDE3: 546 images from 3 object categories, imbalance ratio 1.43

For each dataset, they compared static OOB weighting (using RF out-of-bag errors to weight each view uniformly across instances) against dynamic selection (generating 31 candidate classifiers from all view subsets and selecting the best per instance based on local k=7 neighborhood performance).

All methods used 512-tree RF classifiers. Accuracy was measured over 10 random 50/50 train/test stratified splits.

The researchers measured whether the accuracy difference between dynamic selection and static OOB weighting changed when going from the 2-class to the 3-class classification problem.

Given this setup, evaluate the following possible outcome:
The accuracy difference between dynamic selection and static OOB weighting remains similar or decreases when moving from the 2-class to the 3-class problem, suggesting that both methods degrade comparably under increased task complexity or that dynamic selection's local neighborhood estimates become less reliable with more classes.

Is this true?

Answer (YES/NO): NO